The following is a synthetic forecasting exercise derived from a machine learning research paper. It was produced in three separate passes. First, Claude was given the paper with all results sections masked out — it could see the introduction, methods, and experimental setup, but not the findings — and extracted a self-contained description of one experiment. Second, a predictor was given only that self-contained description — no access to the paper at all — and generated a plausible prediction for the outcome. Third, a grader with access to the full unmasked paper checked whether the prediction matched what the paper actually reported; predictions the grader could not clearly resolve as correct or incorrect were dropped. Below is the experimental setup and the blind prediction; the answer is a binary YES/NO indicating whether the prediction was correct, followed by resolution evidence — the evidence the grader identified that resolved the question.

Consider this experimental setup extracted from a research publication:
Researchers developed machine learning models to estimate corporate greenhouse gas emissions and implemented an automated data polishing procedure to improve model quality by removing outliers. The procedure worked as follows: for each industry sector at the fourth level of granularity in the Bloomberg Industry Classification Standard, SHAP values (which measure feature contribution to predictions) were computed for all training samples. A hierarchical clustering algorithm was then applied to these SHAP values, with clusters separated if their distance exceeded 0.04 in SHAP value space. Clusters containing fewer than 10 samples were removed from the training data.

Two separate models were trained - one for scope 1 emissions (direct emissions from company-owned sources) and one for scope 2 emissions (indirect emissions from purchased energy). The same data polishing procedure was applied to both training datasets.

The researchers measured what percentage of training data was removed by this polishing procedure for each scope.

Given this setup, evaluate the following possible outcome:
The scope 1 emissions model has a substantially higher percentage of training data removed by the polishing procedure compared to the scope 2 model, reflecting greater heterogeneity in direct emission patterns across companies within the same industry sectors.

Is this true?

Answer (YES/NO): YES